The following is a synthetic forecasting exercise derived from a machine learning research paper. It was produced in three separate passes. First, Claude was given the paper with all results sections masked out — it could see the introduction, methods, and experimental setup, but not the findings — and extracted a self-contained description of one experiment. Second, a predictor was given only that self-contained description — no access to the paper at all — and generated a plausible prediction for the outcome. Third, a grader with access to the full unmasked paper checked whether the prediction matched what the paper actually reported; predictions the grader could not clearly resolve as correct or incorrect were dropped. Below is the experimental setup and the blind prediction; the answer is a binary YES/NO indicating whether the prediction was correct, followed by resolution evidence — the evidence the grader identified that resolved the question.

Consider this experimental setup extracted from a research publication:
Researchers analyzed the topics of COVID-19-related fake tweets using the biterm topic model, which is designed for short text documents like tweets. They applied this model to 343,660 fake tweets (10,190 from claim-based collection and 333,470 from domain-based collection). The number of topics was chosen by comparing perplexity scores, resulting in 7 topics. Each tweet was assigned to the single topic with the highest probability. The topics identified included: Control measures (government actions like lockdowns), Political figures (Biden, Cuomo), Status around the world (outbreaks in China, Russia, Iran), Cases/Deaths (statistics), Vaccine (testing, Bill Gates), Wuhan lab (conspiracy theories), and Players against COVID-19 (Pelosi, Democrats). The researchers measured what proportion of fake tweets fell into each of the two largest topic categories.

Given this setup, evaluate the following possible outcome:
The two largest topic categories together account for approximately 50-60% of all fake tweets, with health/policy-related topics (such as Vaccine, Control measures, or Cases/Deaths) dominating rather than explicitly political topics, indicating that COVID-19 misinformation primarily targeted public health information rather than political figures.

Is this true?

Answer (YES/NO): NO